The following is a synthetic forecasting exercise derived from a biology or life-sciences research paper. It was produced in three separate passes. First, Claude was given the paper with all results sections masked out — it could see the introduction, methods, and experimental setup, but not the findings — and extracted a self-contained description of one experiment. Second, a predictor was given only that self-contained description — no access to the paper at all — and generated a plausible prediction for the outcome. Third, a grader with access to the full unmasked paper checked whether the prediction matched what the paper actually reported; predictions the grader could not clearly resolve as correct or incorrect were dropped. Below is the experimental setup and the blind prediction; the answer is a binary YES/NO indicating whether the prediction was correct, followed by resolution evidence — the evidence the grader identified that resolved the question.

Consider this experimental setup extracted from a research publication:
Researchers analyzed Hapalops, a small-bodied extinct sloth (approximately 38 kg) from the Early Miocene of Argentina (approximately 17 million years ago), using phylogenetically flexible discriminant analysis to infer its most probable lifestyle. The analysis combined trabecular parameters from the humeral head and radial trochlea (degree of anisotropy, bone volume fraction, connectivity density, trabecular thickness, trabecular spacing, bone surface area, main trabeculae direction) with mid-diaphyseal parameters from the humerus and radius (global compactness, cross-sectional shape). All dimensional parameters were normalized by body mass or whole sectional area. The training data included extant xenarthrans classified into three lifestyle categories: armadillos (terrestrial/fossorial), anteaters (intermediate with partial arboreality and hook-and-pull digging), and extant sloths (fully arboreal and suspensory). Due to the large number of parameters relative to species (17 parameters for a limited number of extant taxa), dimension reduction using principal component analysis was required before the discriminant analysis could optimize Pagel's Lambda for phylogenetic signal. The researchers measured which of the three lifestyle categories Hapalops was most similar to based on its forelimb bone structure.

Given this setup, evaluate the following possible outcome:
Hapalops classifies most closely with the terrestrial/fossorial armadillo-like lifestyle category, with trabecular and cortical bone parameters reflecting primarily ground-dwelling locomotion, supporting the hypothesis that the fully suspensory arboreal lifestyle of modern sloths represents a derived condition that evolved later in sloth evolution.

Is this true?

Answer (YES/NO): NO